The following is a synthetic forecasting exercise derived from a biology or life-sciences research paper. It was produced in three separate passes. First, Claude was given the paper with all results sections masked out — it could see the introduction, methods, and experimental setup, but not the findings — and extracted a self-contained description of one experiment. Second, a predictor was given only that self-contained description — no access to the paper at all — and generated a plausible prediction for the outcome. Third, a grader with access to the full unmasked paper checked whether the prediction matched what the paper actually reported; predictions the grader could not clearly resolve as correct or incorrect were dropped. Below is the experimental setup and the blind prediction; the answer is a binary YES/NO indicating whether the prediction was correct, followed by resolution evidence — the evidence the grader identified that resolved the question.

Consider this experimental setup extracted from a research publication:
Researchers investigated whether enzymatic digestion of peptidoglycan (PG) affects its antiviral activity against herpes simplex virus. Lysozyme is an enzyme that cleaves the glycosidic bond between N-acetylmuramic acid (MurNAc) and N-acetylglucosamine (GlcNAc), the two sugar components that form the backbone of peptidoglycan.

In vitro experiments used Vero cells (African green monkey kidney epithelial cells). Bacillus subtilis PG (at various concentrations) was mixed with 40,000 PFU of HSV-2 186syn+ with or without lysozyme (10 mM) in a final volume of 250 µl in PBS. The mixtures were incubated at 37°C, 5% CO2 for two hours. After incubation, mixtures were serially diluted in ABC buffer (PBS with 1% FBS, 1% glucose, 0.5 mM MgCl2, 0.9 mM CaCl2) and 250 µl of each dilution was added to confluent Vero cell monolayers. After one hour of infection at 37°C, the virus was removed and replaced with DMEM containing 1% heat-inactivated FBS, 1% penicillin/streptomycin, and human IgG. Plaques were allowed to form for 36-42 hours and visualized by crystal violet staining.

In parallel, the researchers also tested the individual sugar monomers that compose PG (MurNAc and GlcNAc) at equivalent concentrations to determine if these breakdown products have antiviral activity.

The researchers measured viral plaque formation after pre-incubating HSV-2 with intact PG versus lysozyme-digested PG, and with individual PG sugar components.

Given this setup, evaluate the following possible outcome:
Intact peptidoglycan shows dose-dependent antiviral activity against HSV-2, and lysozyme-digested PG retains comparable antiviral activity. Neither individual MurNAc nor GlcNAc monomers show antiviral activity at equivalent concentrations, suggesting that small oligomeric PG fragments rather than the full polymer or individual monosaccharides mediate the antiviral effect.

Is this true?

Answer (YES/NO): NO